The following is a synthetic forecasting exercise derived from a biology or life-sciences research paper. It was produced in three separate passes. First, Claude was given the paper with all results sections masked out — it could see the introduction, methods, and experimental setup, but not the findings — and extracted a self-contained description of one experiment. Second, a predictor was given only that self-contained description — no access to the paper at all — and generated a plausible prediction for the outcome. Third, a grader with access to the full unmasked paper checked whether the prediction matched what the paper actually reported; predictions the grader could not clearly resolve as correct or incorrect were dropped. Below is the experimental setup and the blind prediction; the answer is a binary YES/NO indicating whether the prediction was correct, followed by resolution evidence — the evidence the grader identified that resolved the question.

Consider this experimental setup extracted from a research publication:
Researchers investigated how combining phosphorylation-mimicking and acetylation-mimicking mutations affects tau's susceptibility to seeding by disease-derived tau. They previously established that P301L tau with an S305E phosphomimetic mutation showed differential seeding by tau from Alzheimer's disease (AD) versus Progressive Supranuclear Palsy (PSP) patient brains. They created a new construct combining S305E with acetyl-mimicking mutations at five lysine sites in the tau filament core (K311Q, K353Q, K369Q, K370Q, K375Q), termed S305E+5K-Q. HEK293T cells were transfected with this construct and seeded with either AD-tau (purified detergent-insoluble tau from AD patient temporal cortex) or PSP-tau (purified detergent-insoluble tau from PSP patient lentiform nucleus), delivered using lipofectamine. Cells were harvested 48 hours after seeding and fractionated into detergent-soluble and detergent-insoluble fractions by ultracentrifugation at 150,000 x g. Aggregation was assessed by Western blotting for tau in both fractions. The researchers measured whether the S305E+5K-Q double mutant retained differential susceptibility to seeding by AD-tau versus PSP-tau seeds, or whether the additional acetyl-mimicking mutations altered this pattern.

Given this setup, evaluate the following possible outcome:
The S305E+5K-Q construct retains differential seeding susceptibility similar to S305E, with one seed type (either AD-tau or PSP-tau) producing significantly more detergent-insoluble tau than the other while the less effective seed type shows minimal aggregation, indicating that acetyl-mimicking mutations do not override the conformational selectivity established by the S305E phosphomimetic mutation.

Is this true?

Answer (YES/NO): YES